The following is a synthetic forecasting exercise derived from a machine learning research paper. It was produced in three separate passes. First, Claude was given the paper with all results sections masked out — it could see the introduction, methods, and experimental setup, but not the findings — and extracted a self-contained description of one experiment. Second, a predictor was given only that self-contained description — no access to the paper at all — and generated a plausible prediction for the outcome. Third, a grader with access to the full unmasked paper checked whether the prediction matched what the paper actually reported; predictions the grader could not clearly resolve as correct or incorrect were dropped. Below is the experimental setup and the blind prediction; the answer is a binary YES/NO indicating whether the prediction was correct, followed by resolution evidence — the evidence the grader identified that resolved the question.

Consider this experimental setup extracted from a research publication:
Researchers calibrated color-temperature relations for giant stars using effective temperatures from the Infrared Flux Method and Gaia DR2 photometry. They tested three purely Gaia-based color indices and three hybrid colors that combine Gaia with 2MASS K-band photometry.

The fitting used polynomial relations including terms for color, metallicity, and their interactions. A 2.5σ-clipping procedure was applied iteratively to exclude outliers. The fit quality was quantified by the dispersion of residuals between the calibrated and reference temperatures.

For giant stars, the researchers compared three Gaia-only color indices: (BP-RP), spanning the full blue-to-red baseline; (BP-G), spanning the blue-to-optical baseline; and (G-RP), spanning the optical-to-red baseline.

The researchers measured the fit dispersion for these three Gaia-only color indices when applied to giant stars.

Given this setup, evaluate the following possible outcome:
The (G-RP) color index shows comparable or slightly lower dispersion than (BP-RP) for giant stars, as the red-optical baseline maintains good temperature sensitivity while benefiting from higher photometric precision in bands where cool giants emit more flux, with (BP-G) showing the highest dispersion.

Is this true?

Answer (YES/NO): NO